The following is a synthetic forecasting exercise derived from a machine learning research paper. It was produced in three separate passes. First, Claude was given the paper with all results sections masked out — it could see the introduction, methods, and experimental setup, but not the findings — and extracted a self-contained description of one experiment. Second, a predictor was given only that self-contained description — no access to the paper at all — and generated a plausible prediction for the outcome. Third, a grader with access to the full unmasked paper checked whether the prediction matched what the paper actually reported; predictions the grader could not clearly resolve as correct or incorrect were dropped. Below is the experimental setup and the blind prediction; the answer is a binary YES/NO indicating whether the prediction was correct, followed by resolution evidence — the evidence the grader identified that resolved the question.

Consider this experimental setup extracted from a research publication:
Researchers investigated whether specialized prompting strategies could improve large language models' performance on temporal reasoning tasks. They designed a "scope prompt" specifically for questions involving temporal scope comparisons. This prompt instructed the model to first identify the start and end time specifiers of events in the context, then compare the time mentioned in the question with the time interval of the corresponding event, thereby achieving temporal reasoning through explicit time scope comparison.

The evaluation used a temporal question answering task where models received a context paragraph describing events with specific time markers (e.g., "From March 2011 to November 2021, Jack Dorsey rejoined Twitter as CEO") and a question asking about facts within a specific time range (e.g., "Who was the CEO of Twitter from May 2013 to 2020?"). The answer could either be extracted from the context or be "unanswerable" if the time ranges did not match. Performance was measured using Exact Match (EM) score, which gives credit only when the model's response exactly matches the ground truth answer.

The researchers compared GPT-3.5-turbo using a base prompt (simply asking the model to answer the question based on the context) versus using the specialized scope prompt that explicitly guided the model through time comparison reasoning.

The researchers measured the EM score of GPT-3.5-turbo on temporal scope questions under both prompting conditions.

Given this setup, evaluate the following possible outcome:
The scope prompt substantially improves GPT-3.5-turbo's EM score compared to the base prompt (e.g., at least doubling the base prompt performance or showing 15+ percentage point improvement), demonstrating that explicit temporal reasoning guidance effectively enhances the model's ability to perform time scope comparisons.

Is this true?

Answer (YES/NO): NO